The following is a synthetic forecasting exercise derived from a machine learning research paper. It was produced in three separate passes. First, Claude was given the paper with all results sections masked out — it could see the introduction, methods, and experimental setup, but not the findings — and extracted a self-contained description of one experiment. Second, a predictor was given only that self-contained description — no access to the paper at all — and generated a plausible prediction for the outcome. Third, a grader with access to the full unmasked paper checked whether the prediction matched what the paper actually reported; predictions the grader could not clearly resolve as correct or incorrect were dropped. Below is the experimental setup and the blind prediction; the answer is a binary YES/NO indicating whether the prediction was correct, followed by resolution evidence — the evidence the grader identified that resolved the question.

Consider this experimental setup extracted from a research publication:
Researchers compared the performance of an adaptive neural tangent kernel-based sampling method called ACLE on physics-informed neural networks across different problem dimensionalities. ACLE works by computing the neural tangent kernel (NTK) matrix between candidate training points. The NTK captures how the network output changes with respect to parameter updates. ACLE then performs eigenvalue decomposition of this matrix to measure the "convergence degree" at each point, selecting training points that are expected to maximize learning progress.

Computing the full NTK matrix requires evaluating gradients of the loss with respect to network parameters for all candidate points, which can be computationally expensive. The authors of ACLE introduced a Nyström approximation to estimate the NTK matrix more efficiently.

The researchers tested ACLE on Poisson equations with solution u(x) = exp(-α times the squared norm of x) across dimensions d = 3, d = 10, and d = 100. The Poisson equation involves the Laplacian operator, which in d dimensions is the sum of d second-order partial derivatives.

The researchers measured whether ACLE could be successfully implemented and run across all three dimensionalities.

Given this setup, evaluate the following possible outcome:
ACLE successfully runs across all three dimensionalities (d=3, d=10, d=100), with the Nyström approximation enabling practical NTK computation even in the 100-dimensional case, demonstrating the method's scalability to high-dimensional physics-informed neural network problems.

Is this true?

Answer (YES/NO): NO